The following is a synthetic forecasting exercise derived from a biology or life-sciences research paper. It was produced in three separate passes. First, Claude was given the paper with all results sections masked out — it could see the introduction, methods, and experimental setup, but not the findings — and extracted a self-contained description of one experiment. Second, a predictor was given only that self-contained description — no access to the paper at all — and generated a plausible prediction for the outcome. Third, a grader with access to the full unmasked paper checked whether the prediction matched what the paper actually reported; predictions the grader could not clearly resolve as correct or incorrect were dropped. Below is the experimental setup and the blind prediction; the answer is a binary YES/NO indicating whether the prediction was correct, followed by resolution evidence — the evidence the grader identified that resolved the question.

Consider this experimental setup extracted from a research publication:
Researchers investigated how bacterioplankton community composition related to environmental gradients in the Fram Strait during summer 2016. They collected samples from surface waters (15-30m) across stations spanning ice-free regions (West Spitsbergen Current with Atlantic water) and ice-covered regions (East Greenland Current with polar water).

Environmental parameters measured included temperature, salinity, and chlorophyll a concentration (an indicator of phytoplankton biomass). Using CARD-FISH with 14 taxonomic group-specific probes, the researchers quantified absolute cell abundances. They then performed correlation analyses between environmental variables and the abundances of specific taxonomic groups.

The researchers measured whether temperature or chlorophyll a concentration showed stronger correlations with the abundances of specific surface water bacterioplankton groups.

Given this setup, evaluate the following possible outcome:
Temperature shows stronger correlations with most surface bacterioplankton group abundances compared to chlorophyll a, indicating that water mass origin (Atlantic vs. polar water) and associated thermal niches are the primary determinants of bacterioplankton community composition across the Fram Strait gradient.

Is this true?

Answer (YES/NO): NO